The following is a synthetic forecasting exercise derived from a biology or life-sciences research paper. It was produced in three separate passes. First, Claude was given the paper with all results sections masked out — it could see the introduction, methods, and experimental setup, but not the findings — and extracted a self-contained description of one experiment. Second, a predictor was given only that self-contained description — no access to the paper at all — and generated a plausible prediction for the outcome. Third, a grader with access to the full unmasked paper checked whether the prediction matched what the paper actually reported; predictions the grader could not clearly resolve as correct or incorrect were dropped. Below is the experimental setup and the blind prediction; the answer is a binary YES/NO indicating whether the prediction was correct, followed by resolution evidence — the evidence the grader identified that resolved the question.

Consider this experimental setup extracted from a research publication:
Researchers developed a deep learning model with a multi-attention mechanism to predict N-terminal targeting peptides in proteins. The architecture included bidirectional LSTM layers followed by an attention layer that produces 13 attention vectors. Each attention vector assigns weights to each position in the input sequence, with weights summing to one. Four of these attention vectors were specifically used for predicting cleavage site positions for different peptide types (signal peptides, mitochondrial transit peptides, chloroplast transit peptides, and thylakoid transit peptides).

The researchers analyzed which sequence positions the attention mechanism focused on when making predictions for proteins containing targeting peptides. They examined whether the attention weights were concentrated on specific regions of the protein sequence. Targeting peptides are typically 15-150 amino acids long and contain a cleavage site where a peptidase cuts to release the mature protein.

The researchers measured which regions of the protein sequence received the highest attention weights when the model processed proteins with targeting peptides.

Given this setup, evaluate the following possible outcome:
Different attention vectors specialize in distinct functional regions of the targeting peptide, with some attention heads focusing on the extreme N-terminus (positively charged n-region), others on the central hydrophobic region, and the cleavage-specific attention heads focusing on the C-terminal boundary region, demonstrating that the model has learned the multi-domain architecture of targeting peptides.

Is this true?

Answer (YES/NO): NO